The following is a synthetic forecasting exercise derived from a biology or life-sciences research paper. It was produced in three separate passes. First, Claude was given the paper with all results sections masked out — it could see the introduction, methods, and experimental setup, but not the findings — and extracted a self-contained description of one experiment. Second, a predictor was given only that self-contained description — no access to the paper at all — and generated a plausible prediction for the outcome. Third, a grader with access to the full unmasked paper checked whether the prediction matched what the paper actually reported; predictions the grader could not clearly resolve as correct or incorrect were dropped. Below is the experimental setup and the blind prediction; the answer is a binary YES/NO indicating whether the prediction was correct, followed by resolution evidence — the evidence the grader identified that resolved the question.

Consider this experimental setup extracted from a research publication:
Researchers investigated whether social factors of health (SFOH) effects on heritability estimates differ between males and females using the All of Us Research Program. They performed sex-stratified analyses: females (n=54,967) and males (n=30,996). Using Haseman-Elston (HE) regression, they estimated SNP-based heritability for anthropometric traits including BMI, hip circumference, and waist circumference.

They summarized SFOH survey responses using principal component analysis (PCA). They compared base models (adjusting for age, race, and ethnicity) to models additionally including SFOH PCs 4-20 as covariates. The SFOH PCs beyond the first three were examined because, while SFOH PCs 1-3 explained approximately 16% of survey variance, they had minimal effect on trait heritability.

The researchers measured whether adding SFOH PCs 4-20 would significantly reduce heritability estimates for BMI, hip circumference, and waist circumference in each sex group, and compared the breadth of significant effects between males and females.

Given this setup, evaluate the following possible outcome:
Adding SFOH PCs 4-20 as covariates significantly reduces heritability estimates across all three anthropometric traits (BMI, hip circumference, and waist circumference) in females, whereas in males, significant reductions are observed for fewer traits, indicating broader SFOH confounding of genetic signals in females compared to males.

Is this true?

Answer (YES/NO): YES